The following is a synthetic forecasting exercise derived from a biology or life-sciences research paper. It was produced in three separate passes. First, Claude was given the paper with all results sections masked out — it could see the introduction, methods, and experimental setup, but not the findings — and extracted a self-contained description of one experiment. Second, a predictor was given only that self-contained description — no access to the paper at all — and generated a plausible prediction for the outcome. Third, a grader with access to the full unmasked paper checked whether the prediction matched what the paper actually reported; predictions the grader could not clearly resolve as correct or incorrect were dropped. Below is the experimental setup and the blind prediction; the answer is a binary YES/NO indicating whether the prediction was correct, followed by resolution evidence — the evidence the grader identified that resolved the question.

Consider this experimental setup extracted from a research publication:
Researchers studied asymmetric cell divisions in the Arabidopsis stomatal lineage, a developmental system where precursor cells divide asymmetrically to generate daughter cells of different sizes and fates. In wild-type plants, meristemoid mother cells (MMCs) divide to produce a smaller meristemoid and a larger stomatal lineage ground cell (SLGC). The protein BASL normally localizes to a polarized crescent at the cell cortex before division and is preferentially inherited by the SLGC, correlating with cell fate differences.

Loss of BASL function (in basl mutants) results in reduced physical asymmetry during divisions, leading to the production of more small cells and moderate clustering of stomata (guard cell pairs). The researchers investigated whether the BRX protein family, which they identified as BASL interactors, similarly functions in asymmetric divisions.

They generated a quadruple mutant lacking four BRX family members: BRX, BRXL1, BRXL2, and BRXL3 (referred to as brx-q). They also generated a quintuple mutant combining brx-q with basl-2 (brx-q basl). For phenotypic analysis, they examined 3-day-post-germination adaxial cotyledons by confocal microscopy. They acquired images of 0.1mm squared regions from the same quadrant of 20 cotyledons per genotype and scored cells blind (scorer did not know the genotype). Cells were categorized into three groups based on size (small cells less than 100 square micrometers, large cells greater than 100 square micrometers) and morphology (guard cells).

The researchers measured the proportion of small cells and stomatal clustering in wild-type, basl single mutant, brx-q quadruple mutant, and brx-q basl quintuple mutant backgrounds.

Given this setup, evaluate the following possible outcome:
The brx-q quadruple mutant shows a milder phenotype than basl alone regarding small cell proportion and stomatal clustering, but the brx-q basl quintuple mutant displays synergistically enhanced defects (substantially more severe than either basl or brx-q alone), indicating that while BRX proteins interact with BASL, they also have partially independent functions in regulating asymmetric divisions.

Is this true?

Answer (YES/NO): NO